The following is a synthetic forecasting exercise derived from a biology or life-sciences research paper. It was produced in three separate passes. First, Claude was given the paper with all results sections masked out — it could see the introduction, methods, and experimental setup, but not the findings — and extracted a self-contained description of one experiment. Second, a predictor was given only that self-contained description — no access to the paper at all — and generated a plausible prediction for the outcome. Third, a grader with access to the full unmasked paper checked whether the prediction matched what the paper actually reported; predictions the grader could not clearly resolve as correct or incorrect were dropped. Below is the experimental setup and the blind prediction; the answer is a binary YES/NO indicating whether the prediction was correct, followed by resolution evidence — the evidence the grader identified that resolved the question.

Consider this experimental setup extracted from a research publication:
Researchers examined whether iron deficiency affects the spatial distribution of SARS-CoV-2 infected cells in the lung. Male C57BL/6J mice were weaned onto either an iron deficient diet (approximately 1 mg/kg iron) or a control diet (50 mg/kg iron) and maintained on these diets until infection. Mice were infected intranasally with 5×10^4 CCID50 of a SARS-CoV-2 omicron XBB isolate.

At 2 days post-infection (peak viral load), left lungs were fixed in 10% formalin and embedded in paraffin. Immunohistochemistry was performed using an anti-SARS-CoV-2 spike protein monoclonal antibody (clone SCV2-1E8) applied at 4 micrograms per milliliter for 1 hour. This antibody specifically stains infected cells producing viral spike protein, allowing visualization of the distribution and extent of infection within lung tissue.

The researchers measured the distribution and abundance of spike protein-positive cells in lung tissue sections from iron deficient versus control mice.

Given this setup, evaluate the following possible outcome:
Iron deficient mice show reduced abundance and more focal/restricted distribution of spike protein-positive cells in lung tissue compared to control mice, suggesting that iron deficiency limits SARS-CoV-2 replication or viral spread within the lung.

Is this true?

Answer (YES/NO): NO